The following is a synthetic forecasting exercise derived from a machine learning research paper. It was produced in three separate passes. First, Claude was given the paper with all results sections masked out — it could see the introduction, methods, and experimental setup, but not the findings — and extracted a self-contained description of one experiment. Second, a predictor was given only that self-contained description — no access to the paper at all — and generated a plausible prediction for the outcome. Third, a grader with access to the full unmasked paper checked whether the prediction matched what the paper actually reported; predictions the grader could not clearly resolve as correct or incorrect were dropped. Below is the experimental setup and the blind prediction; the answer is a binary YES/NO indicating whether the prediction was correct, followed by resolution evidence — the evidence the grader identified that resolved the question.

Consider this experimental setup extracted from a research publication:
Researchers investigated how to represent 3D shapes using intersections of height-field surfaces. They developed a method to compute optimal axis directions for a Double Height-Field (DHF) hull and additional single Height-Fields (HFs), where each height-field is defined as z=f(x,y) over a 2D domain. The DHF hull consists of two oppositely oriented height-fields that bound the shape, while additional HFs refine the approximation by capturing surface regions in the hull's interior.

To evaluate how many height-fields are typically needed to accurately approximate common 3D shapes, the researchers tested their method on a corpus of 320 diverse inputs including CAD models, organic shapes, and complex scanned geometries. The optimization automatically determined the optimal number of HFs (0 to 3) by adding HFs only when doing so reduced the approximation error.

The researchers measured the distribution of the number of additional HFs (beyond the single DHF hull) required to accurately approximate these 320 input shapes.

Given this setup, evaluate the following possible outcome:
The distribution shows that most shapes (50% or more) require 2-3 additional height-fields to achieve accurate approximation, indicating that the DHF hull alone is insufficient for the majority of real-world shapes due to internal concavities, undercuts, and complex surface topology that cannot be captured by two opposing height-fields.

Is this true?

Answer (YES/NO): YES